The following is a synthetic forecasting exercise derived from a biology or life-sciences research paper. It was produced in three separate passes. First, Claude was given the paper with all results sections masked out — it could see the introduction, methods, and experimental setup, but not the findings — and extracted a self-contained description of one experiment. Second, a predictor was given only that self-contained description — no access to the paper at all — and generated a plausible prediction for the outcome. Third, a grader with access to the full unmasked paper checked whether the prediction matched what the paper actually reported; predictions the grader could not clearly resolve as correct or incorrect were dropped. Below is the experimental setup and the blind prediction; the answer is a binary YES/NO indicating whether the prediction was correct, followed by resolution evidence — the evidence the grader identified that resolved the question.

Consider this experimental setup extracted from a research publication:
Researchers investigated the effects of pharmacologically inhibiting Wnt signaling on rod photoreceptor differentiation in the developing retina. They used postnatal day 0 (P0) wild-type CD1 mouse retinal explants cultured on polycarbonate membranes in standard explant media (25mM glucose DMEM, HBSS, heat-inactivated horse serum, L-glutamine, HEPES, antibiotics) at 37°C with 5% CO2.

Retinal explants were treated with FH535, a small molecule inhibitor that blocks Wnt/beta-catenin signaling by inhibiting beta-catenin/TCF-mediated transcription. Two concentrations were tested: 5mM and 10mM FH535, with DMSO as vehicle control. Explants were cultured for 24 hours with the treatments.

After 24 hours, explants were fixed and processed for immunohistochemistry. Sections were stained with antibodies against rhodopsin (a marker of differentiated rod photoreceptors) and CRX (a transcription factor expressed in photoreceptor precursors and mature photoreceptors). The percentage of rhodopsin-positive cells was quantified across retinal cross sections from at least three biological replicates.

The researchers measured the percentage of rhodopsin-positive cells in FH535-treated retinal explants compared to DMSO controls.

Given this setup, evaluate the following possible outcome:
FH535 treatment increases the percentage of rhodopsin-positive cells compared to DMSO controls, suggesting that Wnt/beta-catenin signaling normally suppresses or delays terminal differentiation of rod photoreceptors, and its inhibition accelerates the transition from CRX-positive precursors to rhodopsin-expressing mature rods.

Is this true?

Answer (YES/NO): NO